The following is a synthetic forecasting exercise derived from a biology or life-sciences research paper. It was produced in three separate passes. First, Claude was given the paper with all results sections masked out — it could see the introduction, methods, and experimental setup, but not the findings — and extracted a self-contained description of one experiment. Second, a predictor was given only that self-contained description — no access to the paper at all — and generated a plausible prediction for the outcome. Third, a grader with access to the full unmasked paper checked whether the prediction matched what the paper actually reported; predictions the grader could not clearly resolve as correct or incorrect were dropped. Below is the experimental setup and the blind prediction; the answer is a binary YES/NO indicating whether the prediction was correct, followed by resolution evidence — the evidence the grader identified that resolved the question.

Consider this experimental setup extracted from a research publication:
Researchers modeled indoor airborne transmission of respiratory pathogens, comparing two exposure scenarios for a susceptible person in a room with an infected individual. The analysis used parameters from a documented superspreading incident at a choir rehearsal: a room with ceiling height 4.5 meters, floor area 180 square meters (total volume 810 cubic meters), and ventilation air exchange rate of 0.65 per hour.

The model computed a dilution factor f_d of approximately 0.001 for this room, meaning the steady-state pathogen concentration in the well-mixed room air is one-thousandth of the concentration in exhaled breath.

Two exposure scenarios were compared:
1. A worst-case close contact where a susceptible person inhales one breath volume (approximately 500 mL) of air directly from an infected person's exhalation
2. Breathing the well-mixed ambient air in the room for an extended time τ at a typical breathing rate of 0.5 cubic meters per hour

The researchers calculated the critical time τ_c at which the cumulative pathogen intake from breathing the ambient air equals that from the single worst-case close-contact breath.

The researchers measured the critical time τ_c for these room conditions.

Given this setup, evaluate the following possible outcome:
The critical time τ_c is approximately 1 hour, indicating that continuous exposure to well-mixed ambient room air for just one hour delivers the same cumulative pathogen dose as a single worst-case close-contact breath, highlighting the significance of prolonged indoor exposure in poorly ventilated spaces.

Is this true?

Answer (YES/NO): YES